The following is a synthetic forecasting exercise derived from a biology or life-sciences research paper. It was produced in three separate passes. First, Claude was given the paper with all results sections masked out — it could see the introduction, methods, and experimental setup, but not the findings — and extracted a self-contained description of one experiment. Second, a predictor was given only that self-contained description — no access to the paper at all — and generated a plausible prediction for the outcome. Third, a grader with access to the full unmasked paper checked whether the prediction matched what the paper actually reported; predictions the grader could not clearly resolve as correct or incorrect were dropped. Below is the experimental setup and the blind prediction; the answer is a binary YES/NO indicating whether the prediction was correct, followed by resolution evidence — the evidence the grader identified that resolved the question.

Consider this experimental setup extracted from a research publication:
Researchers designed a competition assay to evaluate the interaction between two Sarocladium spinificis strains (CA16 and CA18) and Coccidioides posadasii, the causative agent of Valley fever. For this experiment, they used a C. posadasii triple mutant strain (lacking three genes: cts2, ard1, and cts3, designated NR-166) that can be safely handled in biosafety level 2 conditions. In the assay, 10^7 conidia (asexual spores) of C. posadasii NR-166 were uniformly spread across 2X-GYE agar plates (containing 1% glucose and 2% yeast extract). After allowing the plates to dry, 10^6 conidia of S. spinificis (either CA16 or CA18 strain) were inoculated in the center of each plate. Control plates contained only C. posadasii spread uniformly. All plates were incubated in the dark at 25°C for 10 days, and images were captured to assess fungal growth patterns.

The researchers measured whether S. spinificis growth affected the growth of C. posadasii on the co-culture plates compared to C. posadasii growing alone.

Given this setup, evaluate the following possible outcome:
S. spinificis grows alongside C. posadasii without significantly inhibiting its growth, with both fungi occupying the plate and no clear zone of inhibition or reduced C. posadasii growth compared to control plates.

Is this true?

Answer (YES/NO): NO